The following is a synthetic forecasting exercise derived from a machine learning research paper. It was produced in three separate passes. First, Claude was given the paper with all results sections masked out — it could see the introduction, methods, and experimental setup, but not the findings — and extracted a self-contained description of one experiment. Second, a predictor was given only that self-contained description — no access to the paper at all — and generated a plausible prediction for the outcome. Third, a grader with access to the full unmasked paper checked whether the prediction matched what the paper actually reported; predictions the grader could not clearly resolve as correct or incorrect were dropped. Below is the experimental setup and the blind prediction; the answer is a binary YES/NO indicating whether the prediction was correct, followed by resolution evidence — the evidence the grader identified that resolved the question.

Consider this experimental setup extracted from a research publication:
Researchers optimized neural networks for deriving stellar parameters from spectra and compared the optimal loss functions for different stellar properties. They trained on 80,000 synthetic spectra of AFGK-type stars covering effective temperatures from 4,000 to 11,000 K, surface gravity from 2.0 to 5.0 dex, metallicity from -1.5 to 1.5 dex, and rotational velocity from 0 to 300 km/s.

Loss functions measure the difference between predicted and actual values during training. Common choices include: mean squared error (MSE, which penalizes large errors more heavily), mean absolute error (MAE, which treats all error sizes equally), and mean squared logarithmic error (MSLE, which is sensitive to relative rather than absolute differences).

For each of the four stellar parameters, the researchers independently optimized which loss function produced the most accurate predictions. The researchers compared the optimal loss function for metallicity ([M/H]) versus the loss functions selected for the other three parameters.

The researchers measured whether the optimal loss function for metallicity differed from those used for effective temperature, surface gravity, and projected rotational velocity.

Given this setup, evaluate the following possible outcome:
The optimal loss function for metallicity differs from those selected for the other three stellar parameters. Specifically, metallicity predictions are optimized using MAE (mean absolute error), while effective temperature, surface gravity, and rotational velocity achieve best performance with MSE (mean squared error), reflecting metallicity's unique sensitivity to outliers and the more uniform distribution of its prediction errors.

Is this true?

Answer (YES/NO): NO